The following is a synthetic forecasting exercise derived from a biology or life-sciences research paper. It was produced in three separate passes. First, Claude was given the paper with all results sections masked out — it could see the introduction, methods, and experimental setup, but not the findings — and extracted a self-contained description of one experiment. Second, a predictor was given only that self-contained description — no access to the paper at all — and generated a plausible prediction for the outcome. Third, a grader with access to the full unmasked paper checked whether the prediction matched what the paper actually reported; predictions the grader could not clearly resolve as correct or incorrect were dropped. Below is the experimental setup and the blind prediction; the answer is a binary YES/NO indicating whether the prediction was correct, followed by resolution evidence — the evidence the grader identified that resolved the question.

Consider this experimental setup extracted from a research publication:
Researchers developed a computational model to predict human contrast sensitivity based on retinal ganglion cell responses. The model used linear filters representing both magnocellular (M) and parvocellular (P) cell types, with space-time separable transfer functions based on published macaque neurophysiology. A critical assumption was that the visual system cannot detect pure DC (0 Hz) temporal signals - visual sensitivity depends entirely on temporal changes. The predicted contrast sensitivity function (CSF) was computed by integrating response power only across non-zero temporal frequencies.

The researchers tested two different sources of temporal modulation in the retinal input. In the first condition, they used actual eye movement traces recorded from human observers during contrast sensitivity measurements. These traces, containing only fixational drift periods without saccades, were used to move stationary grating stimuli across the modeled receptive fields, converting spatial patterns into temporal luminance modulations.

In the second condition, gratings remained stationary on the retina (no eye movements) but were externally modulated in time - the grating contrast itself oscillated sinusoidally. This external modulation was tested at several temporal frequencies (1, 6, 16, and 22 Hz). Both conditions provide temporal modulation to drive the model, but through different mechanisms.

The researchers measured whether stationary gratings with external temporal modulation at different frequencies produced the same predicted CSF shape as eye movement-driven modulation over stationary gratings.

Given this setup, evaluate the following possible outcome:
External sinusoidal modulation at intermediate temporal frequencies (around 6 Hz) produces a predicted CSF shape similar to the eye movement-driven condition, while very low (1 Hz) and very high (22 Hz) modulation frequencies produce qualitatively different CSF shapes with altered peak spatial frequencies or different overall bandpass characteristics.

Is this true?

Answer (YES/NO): NO